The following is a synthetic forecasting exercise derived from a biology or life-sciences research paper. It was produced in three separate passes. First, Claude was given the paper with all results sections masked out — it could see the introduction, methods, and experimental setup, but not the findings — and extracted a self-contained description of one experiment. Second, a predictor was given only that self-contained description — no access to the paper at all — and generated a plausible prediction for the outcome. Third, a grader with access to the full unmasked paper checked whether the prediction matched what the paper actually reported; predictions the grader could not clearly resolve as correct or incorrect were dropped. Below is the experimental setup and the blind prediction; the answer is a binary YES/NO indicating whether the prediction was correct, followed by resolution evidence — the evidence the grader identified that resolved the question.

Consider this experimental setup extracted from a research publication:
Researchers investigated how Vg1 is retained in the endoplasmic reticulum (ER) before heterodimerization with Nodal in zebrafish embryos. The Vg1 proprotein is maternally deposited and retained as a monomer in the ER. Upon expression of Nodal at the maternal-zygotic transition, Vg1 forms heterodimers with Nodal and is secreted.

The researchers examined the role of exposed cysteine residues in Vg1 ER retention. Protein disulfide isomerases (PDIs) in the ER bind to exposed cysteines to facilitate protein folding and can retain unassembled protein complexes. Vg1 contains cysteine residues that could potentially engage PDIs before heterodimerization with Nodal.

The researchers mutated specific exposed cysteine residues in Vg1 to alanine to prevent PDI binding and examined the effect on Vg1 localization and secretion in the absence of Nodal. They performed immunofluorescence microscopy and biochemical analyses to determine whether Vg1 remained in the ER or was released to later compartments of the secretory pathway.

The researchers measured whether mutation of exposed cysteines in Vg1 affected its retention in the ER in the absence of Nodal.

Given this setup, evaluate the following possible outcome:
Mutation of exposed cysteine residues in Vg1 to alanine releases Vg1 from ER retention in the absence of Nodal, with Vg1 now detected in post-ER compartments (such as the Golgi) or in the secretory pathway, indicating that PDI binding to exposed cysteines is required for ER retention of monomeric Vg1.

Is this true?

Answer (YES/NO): NO